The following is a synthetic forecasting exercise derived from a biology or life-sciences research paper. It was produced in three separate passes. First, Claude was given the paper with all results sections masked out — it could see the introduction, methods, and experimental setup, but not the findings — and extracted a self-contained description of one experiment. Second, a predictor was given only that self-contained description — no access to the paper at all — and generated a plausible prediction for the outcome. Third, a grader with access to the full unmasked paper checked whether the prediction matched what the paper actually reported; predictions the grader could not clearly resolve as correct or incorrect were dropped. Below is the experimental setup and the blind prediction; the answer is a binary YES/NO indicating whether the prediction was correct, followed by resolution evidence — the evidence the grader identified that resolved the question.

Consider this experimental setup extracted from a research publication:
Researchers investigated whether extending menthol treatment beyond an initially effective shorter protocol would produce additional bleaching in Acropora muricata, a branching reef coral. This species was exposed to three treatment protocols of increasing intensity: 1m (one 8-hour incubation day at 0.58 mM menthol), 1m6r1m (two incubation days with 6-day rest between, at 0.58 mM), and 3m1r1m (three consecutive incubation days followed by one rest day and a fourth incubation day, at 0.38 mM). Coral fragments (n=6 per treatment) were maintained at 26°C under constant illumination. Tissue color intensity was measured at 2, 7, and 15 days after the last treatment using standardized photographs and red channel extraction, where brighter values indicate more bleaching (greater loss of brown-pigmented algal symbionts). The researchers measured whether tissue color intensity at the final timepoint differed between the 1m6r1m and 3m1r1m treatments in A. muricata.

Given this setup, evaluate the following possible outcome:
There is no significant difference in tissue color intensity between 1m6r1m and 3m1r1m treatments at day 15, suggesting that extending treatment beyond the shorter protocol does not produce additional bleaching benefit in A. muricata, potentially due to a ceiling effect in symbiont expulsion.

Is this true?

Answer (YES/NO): YES